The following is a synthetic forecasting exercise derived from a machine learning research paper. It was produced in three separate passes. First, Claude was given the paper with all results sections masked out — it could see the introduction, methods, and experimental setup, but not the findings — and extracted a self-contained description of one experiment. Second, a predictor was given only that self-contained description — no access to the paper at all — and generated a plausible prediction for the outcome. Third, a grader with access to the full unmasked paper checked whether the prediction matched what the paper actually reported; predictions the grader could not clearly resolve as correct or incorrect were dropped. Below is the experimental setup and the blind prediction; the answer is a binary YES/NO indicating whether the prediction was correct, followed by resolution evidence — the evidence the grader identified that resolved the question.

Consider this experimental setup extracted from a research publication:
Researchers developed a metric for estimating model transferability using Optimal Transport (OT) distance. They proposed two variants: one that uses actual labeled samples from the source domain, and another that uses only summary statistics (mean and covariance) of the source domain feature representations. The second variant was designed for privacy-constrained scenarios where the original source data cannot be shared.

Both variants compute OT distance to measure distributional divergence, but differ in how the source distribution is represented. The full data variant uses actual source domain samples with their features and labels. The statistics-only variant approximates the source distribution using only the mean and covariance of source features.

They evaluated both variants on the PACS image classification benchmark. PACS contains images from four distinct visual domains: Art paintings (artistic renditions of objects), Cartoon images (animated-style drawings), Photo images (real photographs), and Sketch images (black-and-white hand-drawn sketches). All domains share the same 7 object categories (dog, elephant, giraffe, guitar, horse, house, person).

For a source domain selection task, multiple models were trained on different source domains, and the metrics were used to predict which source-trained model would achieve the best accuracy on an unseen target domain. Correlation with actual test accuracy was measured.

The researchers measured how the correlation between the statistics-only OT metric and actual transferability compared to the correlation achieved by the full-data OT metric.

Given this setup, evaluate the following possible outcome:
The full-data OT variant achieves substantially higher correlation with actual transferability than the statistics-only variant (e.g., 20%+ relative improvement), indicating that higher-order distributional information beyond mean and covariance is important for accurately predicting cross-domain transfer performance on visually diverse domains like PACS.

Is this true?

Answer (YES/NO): YES